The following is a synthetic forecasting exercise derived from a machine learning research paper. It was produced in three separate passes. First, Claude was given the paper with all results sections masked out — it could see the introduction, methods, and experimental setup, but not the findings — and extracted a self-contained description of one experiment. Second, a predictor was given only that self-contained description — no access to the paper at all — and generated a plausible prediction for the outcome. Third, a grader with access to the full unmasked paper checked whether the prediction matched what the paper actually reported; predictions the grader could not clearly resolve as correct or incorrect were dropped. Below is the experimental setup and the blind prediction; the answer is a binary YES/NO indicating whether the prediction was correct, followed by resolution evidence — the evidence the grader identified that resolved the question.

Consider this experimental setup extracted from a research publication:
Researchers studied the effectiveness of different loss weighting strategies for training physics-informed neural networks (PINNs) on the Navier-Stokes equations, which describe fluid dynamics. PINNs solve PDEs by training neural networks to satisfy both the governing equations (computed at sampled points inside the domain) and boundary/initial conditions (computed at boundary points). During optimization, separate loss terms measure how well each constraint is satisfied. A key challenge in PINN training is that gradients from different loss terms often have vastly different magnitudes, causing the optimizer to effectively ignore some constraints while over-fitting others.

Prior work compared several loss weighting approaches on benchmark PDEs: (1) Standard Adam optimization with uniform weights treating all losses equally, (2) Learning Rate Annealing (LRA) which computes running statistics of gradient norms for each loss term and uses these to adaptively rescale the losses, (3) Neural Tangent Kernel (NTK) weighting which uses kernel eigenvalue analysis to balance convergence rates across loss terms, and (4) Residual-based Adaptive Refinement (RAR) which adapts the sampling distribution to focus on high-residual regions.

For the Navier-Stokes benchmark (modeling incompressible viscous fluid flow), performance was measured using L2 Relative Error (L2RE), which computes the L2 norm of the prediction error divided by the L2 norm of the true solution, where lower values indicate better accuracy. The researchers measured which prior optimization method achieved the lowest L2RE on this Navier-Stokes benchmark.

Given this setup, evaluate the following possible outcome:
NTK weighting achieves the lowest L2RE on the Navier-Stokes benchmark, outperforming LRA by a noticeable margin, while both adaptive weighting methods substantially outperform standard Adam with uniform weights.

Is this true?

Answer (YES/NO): NO